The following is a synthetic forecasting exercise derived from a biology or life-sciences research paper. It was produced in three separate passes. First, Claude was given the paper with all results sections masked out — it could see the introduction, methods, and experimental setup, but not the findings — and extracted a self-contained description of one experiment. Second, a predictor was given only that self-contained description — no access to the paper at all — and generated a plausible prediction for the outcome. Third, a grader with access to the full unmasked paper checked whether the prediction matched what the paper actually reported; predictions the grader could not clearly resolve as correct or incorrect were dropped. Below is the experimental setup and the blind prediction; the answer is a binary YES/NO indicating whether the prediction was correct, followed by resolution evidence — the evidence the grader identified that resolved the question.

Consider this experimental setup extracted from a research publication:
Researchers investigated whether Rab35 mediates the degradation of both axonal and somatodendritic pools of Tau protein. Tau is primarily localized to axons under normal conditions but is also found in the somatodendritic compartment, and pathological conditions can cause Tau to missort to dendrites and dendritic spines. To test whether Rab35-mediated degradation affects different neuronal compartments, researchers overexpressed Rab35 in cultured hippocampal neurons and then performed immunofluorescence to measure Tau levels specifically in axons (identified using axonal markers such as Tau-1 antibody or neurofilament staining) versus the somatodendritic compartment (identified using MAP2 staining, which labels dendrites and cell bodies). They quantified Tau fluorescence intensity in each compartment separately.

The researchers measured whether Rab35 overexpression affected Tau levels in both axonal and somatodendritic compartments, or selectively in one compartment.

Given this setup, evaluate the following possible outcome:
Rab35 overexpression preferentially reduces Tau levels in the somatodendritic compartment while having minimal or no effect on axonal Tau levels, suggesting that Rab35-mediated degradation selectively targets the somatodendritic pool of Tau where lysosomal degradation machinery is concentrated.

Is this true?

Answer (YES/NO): NO